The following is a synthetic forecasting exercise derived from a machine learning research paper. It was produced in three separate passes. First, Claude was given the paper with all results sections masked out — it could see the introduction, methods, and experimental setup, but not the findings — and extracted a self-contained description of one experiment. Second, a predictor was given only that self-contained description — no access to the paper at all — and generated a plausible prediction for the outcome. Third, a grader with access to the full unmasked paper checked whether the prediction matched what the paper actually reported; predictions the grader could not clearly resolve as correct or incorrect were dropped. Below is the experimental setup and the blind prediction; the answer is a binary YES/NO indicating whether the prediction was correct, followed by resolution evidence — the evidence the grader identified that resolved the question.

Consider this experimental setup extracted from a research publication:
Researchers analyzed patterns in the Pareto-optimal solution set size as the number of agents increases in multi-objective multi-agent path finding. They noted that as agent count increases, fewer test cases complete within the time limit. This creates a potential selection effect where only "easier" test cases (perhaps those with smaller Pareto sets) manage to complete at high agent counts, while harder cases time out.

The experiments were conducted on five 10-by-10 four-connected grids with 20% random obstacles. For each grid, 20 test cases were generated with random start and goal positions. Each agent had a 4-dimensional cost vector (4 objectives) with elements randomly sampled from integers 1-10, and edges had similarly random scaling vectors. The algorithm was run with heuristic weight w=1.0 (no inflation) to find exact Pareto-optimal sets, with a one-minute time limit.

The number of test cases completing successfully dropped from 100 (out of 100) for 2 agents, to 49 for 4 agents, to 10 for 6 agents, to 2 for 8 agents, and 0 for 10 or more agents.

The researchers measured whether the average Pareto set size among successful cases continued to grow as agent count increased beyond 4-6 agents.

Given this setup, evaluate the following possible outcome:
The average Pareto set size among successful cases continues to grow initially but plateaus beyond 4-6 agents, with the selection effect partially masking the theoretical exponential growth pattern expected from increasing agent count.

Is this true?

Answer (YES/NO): YES